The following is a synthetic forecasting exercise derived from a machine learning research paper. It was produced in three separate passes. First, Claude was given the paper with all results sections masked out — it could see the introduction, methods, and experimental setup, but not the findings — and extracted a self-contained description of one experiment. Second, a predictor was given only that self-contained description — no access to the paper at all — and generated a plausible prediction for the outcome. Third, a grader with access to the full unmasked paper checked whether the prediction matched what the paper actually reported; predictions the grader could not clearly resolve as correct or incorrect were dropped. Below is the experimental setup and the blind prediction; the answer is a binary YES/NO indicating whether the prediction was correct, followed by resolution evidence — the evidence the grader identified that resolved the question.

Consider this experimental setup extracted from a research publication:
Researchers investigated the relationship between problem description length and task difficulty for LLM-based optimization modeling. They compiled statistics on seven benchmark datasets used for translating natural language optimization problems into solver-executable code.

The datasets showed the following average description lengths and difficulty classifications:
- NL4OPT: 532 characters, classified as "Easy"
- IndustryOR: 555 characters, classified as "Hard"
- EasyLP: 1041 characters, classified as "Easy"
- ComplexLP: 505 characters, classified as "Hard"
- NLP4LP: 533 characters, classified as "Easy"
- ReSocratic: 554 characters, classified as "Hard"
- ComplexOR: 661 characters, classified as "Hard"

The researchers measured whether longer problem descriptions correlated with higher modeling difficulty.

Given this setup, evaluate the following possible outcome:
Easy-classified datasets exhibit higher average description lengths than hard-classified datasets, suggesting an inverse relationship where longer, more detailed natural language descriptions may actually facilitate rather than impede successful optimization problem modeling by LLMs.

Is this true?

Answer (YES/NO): YES